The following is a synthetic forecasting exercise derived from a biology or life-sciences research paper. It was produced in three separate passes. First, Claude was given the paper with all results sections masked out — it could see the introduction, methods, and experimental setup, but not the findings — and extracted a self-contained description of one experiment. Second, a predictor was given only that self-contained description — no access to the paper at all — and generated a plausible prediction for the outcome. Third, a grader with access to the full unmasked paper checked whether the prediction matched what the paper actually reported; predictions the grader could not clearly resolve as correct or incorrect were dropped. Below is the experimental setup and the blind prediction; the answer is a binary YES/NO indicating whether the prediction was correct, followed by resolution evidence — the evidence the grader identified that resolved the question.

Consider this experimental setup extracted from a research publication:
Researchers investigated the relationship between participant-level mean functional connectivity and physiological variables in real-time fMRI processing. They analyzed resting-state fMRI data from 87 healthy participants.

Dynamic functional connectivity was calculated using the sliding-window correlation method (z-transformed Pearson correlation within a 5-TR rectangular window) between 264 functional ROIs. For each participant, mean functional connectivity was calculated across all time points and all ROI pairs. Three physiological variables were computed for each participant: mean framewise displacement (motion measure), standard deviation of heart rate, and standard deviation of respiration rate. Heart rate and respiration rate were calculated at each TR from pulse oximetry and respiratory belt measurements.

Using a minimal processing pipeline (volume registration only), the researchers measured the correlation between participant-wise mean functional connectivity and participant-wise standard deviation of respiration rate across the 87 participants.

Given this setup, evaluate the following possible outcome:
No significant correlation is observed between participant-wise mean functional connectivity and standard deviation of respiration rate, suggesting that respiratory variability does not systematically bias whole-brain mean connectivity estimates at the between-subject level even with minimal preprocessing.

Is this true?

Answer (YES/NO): NO